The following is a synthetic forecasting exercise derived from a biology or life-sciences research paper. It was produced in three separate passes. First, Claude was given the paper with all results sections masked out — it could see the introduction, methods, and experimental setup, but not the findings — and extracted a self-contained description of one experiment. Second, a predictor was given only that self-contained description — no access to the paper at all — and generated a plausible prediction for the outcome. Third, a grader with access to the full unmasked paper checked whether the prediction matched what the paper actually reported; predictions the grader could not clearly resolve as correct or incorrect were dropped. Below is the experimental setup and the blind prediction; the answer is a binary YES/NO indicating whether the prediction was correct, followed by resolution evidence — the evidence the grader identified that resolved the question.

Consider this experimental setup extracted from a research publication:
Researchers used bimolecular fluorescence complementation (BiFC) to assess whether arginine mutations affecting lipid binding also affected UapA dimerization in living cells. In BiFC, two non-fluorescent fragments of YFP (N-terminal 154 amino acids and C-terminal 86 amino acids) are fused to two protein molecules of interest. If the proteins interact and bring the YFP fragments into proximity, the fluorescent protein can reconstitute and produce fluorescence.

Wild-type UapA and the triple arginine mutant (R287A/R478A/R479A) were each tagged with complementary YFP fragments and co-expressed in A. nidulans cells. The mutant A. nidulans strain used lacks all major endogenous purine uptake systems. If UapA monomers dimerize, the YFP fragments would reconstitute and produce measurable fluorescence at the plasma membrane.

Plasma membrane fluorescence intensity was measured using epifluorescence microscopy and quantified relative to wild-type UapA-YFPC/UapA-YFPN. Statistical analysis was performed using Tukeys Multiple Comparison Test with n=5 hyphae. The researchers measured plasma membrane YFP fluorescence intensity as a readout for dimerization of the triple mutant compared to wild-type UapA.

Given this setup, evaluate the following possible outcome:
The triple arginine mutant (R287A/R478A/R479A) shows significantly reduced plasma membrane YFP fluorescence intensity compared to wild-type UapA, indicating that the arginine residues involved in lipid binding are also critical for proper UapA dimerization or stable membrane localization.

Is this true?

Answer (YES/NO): YES